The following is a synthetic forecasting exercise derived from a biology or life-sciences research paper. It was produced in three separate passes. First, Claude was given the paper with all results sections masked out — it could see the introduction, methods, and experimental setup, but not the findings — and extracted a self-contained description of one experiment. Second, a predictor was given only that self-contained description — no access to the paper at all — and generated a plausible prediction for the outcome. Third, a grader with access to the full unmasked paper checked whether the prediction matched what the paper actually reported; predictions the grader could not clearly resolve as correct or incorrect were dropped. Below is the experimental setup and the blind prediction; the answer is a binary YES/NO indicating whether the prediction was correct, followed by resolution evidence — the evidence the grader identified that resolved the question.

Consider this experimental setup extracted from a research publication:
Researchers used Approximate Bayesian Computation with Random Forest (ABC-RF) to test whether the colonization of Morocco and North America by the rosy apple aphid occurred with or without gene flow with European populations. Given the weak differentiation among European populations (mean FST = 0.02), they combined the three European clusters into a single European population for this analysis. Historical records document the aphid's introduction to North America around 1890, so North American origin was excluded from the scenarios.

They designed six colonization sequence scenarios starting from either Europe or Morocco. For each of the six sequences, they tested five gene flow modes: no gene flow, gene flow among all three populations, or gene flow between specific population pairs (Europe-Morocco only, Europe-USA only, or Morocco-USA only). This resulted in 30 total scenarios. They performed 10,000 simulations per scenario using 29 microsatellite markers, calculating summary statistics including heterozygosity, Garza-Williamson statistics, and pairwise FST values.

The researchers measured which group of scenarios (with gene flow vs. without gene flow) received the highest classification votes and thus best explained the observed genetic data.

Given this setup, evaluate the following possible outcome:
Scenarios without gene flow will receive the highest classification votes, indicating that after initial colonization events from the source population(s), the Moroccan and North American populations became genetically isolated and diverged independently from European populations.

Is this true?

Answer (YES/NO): NO